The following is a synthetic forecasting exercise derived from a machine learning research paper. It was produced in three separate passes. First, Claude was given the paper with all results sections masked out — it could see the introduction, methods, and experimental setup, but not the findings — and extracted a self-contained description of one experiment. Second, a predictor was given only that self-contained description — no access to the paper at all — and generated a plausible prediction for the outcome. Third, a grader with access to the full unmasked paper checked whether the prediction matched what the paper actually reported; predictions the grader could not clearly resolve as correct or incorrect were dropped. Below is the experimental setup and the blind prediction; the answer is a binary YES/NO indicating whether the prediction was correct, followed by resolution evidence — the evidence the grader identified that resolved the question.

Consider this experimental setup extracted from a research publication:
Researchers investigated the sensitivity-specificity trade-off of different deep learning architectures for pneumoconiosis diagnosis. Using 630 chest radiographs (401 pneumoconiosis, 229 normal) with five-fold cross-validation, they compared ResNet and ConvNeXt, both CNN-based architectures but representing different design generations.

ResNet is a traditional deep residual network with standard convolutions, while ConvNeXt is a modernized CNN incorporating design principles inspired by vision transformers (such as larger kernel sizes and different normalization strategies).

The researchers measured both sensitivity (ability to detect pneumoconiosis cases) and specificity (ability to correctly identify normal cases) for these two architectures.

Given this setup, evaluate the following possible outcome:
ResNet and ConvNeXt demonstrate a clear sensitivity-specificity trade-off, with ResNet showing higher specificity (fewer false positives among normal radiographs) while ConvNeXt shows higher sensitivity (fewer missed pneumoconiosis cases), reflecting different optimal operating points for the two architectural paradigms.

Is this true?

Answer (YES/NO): NO